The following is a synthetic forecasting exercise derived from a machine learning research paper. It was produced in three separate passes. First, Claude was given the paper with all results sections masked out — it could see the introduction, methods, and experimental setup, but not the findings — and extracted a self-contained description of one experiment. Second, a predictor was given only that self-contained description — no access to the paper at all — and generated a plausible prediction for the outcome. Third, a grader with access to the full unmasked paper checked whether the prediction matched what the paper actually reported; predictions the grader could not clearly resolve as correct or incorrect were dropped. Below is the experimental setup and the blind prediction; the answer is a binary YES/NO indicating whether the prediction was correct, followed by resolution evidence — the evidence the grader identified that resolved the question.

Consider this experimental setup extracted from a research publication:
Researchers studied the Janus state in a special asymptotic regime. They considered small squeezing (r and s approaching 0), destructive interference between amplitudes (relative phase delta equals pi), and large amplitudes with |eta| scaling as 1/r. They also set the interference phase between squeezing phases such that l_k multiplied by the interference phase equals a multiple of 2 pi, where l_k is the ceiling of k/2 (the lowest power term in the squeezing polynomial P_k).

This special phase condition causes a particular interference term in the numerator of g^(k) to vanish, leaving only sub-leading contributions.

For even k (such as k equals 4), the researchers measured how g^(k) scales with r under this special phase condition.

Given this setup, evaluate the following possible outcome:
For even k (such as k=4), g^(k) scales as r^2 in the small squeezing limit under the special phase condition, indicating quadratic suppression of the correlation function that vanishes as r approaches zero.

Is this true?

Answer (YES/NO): NO